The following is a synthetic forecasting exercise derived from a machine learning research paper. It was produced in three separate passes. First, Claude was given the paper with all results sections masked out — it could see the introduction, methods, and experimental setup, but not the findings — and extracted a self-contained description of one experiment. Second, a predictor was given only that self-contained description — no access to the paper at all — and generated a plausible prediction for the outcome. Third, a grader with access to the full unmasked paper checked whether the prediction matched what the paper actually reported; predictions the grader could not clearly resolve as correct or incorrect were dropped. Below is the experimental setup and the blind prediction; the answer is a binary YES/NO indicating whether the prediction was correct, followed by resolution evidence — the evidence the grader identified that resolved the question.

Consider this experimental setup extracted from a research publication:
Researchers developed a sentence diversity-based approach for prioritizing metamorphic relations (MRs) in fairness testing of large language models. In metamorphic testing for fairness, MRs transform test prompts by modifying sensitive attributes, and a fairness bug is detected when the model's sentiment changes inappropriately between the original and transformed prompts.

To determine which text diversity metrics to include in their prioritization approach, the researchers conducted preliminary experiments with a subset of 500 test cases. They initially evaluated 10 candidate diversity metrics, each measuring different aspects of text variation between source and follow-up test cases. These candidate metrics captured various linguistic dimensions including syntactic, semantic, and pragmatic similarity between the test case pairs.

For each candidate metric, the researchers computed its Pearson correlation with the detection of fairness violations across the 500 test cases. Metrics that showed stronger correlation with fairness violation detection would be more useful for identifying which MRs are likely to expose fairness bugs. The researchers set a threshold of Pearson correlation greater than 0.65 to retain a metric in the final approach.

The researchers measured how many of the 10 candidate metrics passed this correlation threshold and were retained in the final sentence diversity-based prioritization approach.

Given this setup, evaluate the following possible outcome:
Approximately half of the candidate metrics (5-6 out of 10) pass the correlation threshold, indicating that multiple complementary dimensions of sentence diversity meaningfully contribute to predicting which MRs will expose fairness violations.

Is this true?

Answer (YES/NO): YES